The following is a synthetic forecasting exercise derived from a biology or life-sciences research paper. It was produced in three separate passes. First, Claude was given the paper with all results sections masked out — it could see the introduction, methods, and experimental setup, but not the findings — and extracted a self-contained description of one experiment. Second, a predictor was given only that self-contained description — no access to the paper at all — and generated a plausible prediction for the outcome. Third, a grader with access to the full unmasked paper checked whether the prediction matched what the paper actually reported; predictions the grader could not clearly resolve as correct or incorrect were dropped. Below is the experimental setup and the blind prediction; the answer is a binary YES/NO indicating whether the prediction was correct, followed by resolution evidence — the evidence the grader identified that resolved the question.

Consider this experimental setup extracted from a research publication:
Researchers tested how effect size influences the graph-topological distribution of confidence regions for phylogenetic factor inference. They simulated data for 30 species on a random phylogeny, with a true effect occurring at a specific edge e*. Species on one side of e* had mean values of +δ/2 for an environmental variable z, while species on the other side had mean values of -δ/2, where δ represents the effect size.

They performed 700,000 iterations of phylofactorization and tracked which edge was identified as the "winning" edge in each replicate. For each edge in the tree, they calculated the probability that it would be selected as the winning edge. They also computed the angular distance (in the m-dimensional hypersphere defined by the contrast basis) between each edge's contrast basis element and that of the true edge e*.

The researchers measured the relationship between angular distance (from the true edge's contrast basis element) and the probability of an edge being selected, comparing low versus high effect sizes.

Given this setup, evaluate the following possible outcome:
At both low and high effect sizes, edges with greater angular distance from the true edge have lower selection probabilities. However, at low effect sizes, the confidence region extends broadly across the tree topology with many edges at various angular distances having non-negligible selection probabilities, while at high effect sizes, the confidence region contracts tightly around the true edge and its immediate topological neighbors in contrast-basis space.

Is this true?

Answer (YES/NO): NO